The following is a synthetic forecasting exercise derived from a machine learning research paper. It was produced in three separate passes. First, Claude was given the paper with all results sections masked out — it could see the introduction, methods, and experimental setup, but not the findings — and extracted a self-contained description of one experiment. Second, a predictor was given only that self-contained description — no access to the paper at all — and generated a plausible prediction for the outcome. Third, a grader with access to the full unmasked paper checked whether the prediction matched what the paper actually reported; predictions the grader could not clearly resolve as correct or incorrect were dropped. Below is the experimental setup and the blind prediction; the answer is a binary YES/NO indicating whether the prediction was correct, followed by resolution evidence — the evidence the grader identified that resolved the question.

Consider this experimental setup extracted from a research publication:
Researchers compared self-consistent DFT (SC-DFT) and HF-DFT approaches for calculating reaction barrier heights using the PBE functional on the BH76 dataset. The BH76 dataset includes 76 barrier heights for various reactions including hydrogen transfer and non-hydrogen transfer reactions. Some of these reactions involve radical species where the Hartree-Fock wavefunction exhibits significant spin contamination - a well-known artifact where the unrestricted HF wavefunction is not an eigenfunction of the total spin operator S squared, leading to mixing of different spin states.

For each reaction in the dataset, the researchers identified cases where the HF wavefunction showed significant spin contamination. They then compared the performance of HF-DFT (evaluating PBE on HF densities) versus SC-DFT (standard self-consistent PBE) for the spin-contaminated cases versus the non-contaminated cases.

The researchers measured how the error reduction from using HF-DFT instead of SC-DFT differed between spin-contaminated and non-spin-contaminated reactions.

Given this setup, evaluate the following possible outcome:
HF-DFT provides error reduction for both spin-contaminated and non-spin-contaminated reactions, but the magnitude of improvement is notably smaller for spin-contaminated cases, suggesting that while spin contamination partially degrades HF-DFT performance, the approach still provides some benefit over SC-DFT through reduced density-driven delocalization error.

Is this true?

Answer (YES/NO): NO